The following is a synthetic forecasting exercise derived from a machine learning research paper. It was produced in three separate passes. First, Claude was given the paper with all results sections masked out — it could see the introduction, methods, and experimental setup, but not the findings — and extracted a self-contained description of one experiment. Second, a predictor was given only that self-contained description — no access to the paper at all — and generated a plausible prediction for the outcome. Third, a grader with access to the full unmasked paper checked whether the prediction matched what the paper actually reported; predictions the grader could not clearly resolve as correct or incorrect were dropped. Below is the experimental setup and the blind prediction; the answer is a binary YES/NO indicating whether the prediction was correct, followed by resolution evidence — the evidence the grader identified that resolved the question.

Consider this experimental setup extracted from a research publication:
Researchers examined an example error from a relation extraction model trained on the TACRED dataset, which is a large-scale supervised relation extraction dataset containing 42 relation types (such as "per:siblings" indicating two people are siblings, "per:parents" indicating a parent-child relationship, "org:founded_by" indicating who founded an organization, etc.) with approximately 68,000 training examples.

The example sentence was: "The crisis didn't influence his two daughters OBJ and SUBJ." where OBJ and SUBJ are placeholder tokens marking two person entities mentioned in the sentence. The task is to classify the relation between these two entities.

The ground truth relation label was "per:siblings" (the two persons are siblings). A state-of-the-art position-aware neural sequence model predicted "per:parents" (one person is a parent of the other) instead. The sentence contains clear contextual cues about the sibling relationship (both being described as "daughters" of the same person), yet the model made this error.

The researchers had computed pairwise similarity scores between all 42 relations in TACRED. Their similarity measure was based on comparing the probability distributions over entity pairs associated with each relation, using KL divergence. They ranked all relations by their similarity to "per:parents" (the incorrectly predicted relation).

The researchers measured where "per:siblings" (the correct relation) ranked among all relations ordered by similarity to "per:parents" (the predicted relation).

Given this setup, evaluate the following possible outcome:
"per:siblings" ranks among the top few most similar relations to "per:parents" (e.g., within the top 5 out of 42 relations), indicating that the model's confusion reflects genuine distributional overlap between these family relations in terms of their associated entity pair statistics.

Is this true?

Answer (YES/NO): YES